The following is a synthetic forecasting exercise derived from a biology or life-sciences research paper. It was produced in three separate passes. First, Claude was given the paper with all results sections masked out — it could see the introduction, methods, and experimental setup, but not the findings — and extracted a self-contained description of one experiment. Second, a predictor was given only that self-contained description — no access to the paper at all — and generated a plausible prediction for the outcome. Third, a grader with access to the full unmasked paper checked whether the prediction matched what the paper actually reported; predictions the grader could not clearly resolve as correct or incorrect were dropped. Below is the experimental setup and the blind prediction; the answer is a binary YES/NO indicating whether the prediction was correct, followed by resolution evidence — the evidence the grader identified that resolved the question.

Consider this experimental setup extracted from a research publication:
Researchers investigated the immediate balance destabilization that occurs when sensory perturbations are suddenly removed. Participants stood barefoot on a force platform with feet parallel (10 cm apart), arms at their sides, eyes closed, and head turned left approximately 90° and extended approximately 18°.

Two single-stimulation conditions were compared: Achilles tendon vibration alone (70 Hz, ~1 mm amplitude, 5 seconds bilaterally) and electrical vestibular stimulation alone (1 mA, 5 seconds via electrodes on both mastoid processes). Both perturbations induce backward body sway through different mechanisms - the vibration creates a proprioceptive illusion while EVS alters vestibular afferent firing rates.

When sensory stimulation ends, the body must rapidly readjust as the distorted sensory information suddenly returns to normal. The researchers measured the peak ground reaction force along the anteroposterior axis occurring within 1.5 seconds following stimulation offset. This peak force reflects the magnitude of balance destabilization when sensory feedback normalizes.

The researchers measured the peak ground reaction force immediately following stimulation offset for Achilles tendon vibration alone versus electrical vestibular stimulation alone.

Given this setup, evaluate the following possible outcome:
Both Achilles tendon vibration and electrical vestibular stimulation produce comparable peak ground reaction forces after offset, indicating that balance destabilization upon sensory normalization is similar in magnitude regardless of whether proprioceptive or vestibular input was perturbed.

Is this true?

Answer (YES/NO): NO